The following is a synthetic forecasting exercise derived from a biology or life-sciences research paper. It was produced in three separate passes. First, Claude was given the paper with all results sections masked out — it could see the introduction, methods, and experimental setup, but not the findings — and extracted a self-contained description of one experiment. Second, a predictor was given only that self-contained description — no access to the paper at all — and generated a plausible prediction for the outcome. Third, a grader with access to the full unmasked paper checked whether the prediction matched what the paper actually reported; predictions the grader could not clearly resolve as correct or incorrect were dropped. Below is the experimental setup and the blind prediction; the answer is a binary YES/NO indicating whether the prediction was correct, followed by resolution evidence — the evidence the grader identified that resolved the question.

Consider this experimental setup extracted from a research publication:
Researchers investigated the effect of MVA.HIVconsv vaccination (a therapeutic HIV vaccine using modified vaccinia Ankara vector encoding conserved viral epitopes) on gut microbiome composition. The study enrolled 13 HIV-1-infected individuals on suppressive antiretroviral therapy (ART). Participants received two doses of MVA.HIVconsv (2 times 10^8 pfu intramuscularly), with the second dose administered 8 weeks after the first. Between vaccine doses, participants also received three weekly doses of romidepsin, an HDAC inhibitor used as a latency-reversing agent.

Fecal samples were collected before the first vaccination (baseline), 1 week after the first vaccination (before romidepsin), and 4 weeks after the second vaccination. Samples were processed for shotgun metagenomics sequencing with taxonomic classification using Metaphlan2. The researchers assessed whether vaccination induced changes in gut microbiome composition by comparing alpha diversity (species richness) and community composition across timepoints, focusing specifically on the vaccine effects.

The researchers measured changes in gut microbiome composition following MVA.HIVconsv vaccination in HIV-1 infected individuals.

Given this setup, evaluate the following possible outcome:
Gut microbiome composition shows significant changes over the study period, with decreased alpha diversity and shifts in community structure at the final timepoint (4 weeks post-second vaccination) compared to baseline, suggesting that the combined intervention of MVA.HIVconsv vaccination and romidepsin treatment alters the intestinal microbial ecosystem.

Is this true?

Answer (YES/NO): NO